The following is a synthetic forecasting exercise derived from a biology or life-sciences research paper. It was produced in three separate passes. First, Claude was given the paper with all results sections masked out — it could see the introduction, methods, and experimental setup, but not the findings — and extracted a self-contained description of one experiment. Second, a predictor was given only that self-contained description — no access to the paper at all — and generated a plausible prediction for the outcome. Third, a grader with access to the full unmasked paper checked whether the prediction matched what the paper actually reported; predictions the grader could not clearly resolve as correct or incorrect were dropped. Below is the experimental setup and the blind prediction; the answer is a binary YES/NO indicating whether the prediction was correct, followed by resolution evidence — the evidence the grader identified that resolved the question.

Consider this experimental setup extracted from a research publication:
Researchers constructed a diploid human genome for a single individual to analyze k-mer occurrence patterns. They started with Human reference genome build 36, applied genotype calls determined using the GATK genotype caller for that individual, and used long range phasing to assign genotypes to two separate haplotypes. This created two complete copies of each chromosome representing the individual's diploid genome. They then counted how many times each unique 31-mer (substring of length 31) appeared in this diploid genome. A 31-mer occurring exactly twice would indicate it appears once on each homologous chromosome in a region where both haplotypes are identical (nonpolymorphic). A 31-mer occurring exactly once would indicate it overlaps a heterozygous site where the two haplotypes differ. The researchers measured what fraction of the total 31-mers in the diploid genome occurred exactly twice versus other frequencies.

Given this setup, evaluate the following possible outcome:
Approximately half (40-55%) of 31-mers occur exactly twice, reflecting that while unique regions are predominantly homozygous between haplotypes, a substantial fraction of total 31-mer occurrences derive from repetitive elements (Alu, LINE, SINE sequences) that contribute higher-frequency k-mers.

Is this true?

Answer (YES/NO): NO